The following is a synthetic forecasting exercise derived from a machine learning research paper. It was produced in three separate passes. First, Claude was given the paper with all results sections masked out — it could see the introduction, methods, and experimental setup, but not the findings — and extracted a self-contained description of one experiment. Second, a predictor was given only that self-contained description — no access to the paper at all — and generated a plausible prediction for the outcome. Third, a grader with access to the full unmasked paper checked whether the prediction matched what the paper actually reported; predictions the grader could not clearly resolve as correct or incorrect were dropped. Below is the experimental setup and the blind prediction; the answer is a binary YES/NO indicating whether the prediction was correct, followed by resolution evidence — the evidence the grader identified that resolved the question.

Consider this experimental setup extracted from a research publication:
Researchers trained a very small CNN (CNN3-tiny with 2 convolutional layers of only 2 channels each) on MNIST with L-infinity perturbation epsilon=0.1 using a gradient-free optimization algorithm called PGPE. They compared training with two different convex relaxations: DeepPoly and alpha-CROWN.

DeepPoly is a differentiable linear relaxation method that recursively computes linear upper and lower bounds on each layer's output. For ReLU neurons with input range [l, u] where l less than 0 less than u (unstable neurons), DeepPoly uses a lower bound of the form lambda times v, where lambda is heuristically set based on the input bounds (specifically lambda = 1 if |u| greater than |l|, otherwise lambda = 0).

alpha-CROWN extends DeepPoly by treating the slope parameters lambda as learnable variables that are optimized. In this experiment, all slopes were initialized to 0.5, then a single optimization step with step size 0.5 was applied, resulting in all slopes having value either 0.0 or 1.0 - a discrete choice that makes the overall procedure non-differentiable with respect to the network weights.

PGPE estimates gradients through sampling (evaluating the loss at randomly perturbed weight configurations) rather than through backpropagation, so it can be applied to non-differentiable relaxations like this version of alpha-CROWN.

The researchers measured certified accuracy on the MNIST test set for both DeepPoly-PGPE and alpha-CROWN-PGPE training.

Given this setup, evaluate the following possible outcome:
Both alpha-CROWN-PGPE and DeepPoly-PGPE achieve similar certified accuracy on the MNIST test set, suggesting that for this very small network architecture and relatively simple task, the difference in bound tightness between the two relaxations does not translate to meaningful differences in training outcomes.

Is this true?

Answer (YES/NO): NO